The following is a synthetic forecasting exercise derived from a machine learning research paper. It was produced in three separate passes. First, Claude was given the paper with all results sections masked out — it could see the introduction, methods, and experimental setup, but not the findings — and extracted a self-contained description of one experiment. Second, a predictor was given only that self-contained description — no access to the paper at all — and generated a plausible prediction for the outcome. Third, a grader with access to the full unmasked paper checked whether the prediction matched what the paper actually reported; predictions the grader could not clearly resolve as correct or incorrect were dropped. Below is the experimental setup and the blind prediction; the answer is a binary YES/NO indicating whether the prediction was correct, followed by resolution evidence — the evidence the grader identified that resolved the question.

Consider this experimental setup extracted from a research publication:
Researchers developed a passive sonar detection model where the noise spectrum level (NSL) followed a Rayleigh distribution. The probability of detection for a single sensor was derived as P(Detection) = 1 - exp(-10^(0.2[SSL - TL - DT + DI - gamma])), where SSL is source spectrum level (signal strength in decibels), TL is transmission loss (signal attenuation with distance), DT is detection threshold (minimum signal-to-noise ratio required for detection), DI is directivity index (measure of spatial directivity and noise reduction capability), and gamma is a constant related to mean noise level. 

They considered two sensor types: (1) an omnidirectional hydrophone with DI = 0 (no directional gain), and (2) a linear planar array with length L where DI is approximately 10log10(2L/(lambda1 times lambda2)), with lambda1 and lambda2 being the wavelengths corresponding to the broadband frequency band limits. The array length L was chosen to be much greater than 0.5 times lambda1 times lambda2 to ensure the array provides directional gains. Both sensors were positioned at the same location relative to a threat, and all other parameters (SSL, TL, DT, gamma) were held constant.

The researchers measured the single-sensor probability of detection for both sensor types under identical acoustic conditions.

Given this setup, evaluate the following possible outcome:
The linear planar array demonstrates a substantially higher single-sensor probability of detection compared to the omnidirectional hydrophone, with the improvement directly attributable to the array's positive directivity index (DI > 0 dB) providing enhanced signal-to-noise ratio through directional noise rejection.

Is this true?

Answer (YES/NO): YES